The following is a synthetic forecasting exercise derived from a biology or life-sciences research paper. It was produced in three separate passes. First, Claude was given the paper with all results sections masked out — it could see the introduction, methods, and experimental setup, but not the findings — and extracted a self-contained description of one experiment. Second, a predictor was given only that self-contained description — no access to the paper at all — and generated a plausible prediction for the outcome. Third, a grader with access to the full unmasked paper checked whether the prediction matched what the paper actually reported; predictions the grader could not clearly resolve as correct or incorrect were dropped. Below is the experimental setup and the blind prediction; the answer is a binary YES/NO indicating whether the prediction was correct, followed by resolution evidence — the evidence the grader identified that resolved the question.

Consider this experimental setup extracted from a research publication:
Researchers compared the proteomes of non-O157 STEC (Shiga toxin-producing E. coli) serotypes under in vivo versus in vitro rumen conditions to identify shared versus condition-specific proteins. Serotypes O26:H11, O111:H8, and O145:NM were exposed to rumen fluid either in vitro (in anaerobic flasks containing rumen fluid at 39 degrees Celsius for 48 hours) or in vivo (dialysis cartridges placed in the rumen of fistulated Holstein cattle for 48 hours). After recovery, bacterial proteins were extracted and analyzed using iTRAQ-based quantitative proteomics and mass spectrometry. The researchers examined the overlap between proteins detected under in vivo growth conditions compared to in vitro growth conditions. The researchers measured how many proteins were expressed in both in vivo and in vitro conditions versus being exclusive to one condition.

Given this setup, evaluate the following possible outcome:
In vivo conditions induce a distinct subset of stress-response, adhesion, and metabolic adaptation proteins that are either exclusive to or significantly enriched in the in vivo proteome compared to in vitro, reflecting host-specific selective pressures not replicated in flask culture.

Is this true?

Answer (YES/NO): NO